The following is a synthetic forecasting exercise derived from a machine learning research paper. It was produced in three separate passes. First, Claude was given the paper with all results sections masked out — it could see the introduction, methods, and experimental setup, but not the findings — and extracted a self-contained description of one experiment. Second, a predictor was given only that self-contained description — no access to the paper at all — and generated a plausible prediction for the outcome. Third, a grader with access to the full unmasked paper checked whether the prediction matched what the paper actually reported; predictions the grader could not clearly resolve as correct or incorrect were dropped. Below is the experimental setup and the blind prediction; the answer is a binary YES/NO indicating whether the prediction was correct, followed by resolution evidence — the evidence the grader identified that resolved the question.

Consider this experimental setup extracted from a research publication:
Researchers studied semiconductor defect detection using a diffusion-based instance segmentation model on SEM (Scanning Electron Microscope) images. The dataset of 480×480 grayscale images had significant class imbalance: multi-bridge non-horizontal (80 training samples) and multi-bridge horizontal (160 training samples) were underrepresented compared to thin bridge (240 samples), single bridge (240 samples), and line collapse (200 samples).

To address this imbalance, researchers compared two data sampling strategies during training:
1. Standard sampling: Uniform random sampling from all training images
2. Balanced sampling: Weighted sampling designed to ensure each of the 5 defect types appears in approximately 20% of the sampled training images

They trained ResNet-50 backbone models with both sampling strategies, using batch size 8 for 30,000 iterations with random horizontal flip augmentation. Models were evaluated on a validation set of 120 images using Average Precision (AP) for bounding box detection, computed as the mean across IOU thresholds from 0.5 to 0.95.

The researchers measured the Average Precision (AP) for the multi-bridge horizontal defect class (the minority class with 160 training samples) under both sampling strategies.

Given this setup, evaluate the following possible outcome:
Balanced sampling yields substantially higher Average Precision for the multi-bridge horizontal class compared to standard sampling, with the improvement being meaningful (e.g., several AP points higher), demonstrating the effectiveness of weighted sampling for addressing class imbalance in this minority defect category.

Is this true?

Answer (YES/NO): NO